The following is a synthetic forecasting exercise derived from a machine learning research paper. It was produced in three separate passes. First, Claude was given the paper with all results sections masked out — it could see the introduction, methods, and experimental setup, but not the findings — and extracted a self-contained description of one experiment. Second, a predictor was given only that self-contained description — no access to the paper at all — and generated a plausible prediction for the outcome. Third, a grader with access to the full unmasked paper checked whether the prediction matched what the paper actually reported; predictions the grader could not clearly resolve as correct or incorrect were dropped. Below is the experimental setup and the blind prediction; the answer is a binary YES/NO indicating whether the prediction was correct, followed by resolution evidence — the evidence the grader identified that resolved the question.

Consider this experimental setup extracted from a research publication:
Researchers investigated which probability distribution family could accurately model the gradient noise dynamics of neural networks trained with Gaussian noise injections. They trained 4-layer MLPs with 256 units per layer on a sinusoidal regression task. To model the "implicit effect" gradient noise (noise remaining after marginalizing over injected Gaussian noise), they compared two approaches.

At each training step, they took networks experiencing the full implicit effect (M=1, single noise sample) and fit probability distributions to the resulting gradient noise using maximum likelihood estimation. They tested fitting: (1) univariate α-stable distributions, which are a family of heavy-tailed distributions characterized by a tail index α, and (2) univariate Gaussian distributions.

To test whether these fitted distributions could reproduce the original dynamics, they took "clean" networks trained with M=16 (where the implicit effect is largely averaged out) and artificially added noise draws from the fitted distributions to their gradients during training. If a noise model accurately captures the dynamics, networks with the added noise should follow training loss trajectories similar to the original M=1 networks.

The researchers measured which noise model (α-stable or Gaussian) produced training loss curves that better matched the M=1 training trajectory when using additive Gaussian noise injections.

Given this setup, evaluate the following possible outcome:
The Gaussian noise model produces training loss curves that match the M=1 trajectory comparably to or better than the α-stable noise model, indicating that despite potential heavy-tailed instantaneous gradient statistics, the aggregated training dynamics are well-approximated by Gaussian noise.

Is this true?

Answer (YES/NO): NO